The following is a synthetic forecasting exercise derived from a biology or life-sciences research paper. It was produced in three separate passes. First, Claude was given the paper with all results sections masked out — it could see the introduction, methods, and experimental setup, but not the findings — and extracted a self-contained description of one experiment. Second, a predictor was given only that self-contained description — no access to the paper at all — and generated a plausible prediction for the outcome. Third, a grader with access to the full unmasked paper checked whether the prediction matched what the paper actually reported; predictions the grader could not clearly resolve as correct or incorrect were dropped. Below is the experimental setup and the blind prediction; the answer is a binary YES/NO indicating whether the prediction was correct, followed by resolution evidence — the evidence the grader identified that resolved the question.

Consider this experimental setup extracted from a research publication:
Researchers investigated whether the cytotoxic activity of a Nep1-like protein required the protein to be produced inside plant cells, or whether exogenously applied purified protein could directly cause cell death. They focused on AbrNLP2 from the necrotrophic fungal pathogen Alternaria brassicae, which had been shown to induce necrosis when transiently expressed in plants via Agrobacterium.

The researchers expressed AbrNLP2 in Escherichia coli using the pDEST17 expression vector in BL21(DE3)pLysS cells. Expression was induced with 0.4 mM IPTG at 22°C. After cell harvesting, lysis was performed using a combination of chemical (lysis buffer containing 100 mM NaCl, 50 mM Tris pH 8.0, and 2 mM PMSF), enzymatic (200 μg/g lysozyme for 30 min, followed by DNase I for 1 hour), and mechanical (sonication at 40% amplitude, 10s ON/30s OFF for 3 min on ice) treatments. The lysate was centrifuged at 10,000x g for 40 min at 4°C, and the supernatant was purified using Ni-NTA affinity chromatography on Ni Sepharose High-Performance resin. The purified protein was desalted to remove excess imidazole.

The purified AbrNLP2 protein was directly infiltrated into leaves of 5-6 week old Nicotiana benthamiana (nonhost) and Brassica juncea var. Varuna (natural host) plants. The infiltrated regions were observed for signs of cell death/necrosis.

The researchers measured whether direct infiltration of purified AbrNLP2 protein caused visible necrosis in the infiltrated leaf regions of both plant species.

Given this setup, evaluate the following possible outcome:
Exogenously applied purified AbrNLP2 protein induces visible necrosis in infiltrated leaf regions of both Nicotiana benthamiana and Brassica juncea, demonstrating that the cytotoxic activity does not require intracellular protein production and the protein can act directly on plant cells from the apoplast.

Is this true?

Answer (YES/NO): YES